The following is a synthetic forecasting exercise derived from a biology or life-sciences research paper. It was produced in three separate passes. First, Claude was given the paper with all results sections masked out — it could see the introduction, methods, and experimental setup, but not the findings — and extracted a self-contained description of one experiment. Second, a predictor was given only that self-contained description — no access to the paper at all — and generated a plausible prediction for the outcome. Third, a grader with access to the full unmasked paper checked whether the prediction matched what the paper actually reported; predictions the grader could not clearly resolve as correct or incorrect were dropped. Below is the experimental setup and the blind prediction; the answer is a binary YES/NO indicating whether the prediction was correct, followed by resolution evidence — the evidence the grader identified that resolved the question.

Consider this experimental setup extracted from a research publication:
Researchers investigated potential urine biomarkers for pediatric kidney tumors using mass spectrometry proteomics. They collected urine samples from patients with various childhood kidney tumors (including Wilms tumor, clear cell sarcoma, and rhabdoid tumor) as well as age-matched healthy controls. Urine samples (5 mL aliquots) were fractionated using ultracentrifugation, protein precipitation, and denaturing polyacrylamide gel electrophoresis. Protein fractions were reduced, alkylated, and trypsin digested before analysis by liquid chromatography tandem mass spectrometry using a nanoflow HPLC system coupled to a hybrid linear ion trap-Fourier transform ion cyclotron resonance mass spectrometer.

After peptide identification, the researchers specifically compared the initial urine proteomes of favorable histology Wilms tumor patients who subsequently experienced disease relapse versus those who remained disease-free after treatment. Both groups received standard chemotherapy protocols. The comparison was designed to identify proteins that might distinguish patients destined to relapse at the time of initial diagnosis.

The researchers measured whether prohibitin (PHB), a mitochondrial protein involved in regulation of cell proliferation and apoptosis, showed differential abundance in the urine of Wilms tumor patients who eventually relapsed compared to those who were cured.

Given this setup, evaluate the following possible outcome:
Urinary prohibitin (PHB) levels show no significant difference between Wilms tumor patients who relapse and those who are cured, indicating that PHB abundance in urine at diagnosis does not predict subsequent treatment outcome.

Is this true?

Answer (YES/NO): NO